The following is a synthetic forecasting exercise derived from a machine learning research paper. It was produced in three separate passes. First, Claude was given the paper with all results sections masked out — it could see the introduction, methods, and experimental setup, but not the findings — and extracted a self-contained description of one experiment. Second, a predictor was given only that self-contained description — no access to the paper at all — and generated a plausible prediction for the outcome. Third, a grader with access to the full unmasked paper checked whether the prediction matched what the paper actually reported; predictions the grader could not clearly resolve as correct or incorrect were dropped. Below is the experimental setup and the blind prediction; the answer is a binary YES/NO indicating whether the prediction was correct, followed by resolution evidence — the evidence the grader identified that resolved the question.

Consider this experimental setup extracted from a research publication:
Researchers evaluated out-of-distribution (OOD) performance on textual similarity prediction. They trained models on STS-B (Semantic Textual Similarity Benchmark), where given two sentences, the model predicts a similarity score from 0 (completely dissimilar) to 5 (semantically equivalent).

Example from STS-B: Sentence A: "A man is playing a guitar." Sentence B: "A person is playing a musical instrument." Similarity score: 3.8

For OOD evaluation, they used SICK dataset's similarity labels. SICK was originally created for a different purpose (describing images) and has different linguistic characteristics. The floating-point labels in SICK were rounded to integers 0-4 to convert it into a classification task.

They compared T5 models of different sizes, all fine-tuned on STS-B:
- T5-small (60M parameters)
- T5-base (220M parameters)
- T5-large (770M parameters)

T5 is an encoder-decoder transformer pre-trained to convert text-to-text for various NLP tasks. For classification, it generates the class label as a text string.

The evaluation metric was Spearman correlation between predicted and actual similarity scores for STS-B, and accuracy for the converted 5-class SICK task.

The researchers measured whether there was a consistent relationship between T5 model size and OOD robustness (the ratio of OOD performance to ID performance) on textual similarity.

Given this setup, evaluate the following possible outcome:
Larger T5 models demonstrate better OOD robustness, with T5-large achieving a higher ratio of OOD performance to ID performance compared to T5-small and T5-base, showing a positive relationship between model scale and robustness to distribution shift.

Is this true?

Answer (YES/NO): NO